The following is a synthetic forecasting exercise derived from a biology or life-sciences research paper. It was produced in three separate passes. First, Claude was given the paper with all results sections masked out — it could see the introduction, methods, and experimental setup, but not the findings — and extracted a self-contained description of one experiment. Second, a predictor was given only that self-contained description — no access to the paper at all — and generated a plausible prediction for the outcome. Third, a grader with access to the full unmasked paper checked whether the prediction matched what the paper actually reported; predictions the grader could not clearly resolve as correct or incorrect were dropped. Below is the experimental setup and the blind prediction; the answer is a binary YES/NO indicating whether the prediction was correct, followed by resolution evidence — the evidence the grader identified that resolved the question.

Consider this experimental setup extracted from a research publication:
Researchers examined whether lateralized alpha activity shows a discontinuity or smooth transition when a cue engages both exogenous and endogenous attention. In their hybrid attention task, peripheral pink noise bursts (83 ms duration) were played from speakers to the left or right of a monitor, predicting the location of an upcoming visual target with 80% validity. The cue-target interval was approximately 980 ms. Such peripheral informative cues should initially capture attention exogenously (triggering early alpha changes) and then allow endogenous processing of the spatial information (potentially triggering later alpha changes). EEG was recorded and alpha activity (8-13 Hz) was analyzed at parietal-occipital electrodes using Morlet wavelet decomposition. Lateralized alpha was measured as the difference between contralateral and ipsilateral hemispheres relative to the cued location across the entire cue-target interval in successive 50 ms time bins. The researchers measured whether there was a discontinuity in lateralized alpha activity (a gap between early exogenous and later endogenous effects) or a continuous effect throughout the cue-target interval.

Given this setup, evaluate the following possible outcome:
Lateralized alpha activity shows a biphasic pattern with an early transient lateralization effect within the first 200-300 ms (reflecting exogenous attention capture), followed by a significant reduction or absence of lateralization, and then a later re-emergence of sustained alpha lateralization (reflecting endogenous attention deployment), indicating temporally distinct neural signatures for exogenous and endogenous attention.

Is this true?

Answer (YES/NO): NO